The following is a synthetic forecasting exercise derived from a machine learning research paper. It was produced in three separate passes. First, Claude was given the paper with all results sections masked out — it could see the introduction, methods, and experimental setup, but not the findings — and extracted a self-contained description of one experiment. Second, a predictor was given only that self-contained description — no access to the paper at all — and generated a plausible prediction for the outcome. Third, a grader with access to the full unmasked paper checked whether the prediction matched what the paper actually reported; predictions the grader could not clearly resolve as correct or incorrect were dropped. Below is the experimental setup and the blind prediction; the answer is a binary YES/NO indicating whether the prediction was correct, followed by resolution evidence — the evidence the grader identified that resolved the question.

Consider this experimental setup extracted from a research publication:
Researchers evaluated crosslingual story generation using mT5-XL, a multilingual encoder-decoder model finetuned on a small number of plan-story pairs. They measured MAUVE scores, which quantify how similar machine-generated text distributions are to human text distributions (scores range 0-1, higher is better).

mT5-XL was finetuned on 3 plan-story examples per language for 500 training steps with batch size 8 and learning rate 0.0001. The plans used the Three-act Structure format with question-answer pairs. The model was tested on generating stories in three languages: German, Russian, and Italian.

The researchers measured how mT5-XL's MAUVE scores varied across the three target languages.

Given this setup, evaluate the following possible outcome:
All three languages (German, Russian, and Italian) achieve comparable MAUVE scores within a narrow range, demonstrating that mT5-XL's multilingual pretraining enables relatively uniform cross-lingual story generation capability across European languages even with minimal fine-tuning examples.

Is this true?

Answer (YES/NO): NO